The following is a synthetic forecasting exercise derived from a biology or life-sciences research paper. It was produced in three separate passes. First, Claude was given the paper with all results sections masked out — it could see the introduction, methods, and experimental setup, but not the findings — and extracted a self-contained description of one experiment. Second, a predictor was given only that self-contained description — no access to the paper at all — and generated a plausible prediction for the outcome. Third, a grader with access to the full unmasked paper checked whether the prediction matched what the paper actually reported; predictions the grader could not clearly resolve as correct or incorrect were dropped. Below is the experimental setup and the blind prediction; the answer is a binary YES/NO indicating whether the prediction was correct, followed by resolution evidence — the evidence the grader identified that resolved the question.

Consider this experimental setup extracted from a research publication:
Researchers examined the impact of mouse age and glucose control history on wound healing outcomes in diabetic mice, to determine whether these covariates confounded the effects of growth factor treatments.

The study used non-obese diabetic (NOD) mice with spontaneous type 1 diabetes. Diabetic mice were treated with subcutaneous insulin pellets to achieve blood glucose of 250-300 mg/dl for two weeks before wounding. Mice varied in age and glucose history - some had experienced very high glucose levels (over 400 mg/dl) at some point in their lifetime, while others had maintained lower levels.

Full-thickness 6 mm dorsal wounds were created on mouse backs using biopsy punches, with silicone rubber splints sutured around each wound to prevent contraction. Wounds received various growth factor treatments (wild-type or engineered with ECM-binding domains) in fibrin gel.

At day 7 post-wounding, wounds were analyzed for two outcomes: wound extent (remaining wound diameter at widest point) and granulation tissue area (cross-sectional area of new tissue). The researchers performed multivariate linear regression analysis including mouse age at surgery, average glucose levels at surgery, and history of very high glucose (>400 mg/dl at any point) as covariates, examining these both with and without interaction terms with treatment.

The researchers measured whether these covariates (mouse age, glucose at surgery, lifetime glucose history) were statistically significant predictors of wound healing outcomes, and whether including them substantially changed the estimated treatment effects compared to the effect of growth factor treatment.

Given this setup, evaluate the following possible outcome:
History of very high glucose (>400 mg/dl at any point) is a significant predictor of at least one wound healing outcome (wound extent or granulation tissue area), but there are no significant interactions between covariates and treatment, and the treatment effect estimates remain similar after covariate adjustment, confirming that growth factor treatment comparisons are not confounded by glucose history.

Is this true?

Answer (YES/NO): NO